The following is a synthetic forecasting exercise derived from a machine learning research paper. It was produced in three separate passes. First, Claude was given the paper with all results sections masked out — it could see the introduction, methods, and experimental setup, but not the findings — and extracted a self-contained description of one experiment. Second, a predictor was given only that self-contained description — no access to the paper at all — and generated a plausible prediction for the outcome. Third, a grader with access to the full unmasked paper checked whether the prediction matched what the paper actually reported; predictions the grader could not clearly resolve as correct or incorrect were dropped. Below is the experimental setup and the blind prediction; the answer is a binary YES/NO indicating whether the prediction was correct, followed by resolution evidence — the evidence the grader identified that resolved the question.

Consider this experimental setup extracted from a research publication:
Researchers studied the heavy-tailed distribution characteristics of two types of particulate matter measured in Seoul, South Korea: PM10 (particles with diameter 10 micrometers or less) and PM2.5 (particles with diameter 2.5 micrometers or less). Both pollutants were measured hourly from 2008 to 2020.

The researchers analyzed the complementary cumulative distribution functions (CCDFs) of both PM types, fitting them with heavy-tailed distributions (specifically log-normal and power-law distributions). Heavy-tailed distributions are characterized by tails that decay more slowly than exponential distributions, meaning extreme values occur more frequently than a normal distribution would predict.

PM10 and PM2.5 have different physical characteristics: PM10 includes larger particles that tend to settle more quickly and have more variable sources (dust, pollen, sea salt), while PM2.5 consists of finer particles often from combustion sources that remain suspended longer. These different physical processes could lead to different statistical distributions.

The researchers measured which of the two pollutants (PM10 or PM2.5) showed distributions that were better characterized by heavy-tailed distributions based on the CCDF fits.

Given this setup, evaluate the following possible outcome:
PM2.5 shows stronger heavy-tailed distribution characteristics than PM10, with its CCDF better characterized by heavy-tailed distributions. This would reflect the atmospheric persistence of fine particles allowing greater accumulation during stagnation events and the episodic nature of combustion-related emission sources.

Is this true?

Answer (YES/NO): NO